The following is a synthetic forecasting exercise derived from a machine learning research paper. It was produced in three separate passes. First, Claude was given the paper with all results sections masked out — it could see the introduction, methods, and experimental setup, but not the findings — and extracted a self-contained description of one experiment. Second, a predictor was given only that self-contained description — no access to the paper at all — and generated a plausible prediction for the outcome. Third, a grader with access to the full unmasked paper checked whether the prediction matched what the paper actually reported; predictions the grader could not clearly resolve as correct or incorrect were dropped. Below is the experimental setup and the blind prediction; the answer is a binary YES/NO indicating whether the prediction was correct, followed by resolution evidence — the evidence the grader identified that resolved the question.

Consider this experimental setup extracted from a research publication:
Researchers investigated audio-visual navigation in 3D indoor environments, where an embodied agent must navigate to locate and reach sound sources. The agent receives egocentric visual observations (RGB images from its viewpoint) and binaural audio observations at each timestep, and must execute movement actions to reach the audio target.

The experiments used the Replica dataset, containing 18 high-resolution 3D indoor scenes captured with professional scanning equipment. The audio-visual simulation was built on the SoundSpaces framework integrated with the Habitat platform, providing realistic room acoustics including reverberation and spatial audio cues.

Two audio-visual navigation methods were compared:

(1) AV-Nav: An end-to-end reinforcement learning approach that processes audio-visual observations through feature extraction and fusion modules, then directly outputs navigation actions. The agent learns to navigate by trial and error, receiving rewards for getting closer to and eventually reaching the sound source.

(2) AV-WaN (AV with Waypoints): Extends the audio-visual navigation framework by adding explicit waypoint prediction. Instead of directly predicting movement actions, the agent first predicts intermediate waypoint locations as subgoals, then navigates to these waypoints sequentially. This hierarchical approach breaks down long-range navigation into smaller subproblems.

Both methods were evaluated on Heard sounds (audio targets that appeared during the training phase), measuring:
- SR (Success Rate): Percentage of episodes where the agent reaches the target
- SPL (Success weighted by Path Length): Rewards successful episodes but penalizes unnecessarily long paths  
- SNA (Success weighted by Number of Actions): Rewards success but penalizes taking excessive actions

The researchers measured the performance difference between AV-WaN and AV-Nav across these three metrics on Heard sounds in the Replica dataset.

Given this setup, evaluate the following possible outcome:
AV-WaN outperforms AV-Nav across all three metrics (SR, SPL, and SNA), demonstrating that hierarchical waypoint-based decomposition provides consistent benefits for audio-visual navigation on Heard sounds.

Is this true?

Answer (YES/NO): YES